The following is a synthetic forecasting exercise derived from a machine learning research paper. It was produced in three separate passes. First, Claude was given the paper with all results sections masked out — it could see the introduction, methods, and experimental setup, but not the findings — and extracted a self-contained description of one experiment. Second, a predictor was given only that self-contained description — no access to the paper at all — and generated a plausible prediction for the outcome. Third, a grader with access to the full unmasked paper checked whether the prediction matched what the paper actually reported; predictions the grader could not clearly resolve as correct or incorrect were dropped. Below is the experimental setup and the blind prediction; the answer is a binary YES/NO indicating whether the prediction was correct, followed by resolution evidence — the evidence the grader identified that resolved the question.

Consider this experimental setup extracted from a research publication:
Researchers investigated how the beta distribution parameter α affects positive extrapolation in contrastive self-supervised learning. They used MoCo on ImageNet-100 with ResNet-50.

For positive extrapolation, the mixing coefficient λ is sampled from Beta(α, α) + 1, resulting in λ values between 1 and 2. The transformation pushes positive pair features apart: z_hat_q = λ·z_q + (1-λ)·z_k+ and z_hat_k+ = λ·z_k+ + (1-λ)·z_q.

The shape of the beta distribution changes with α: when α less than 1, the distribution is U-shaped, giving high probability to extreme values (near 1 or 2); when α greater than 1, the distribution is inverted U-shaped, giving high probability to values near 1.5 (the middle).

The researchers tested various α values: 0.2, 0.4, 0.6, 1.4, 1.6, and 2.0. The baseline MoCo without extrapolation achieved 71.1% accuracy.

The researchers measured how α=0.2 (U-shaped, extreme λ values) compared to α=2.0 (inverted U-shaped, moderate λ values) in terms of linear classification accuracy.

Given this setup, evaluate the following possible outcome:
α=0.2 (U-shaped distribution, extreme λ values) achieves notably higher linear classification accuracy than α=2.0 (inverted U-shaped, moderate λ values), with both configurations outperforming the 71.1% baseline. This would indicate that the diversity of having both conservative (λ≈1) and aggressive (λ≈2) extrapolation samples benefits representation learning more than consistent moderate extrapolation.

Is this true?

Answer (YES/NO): NO